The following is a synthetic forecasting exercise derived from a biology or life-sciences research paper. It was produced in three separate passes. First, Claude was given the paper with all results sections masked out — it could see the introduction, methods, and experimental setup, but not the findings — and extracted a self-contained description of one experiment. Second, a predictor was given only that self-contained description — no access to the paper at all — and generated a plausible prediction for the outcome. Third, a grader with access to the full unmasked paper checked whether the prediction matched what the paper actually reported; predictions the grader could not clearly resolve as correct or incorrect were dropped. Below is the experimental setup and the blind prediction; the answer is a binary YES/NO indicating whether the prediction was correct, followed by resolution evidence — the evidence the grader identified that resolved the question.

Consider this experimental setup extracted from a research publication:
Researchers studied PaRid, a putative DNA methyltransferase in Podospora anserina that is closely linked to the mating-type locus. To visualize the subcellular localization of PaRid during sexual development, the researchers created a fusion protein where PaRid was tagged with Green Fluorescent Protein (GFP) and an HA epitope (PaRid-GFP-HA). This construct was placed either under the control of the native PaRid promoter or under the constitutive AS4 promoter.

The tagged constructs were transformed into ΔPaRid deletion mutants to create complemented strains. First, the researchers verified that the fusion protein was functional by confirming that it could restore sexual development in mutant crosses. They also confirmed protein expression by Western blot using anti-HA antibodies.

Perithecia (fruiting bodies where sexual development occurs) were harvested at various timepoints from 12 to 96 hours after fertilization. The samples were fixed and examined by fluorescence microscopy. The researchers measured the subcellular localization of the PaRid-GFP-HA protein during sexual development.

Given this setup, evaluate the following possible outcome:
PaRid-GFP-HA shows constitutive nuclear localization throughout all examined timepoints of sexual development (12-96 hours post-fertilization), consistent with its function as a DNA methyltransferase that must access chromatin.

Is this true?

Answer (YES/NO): NO